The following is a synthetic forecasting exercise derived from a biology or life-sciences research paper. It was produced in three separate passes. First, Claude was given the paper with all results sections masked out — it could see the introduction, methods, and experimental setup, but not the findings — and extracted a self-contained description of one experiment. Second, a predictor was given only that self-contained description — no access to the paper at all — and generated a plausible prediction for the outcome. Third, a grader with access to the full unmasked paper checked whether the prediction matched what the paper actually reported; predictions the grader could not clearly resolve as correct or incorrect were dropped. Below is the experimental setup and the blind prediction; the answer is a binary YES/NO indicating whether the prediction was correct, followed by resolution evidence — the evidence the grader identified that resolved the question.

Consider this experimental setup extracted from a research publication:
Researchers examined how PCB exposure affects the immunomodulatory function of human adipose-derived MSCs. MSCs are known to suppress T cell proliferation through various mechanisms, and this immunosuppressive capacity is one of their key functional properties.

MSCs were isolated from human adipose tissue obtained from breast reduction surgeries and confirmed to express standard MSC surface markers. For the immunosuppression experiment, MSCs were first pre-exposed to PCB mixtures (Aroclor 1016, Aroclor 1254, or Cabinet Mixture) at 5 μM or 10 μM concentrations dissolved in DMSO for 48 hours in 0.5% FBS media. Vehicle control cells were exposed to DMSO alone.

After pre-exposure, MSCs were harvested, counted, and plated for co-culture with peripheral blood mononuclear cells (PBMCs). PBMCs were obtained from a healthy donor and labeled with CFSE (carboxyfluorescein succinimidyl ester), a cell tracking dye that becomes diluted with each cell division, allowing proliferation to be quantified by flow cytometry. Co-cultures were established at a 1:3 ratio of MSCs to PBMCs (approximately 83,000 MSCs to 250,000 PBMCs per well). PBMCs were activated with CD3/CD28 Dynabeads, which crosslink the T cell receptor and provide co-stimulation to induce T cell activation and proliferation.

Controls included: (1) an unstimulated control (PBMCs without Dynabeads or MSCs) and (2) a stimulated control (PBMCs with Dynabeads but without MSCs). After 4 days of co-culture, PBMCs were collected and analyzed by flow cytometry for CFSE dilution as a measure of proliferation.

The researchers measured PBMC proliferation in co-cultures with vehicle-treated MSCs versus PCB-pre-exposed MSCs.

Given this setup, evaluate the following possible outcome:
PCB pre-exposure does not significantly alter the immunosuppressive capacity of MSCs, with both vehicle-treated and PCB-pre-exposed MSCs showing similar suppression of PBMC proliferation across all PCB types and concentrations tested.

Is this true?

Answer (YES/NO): NO